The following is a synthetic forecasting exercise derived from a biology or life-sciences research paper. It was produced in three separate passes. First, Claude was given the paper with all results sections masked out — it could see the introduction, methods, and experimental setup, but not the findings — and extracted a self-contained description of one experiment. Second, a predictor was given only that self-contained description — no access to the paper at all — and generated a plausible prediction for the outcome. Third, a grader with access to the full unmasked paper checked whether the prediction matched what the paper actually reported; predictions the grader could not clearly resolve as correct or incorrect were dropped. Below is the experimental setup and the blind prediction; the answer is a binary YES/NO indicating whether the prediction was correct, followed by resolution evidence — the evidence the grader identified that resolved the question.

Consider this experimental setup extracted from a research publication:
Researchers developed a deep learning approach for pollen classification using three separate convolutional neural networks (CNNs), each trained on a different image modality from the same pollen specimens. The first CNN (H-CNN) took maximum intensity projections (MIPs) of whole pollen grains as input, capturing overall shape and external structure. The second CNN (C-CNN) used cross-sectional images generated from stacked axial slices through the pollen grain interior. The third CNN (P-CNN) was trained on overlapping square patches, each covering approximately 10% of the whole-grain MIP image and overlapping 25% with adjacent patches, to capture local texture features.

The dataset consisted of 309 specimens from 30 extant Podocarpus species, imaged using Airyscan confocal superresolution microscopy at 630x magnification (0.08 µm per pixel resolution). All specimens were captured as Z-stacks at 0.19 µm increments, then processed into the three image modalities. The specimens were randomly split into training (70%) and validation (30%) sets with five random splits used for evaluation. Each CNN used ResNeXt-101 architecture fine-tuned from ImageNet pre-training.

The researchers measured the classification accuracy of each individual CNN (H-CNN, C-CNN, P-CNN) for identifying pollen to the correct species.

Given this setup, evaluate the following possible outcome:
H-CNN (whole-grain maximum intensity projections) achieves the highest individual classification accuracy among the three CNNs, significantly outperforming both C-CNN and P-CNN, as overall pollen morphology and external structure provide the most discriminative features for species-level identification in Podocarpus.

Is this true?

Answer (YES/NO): NO